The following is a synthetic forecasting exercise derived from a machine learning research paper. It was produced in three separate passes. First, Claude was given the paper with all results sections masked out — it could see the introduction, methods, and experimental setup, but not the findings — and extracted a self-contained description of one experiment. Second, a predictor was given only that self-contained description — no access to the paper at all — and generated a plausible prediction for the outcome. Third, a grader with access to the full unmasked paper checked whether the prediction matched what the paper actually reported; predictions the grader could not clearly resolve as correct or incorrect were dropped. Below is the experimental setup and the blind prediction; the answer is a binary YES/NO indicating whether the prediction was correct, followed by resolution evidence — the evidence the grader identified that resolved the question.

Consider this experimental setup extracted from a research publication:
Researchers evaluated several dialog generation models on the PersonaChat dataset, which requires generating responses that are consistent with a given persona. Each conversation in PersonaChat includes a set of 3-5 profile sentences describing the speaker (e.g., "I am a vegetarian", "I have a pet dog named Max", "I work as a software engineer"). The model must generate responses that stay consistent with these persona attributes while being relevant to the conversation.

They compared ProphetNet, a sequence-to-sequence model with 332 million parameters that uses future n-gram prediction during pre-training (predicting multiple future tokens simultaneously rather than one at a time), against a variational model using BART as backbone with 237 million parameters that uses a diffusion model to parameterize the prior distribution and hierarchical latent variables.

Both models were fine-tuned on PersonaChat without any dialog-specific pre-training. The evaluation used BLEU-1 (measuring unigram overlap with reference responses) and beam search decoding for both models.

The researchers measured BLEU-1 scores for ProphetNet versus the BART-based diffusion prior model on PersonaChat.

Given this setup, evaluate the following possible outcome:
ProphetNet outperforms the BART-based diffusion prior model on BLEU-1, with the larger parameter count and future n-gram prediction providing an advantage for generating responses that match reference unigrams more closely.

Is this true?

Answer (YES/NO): YES